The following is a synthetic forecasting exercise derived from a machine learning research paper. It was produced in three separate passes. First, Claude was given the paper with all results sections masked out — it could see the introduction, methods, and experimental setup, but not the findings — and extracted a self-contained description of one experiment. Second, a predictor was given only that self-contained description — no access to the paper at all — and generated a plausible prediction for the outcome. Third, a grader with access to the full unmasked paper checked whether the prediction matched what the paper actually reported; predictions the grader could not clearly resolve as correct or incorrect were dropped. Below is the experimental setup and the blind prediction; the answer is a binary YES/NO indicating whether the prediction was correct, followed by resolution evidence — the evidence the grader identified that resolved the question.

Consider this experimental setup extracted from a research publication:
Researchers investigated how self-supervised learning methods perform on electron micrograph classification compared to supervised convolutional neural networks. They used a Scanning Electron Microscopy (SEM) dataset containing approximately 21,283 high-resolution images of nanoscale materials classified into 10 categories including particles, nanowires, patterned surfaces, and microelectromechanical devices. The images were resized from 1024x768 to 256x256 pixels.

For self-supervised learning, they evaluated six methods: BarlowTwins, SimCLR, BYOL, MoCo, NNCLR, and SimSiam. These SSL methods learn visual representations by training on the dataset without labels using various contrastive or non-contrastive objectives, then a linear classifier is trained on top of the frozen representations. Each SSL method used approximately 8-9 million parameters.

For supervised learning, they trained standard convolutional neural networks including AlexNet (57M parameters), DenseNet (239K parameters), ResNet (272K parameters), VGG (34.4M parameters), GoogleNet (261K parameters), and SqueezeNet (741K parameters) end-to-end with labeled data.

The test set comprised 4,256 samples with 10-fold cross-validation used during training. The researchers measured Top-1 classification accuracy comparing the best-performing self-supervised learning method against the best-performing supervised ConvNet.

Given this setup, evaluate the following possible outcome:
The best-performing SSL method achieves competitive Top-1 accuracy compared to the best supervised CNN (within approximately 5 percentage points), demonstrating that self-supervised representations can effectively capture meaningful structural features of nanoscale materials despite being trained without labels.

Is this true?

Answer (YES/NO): NO